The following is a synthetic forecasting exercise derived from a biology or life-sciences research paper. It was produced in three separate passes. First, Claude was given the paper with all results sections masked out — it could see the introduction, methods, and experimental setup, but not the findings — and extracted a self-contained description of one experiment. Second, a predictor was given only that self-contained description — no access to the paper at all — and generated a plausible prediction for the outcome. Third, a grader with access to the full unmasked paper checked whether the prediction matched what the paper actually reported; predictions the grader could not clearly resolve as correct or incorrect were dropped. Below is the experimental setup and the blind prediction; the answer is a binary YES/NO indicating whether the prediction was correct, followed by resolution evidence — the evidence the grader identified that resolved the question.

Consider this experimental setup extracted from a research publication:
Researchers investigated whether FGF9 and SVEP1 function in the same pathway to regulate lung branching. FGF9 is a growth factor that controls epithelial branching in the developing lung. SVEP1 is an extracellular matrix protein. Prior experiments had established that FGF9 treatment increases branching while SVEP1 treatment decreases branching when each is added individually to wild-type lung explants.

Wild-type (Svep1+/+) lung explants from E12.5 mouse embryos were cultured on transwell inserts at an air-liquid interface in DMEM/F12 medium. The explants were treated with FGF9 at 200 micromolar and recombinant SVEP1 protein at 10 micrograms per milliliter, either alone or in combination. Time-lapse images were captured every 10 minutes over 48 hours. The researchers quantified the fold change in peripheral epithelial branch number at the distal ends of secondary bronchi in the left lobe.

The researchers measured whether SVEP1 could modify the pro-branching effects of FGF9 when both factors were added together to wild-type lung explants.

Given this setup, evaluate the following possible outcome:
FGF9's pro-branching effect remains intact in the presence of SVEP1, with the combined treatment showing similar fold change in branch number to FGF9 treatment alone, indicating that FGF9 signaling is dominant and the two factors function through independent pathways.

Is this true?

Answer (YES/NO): NO